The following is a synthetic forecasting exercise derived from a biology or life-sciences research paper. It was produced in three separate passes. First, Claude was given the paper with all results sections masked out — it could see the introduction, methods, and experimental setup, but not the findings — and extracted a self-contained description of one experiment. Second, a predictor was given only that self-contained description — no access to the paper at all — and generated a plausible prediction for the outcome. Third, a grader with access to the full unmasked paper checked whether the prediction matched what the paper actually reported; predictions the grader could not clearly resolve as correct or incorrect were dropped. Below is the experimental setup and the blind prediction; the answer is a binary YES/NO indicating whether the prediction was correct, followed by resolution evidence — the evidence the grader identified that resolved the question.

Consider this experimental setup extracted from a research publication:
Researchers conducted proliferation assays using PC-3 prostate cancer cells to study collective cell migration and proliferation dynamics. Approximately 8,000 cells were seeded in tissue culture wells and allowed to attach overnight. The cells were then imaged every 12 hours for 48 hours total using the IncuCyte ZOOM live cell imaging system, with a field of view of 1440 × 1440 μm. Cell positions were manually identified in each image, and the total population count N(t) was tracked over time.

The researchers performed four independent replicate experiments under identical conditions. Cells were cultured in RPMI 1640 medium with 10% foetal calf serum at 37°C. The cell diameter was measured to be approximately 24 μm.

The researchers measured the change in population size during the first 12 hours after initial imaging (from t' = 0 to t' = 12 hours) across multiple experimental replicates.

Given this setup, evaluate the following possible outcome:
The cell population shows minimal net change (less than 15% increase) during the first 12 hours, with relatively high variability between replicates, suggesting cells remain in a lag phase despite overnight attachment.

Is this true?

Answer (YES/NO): YES